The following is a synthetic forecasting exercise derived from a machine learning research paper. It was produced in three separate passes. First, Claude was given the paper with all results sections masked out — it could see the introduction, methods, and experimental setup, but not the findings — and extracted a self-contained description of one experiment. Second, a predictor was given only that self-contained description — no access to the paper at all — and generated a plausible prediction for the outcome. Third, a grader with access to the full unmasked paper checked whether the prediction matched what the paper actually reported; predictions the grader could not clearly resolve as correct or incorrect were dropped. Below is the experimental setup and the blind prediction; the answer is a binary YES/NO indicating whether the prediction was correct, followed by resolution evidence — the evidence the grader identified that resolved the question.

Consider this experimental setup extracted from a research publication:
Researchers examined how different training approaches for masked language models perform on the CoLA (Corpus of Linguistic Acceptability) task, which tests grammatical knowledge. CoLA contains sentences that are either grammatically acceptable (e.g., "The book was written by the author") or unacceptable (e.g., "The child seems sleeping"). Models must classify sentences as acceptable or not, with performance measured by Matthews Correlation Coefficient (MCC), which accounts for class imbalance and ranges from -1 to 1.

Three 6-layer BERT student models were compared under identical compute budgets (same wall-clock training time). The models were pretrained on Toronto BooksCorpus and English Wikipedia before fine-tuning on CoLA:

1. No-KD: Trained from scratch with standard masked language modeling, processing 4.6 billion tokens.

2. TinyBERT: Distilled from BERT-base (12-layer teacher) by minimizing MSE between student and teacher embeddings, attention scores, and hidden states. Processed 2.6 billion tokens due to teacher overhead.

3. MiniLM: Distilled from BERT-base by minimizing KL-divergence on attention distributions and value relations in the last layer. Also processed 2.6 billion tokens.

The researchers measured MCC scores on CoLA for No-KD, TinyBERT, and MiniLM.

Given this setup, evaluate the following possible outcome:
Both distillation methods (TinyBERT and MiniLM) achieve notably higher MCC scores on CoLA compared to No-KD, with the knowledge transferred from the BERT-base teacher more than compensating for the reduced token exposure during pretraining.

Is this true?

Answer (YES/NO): NO